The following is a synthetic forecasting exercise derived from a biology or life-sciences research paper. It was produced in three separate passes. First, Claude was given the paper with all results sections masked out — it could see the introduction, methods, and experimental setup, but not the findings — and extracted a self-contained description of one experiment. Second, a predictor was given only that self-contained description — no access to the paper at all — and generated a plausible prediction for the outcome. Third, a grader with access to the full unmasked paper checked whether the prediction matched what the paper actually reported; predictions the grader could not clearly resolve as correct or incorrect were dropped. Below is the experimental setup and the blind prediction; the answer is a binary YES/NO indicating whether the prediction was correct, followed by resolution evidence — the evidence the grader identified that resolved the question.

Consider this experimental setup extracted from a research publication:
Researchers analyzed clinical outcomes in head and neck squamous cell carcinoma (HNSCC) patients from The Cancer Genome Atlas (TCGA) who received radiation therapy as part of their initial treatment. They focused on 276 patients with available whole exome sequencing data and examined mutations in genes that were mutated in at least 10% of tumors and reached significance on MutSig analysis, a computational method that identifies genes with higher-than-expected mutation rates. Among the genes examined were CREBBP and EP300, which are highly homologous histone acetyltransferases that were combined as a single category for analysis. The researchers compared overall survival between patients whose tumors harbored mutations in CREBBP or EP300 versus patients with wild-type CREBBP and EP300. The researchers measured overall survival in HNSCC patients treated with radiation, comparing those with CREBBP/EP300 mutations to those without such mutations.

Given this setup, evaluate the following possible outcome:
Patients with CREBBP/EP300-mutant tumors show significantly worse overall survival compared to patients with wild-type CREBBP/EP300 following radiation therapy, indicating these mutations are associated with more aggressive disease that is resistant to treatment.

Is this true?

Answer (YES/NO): YES